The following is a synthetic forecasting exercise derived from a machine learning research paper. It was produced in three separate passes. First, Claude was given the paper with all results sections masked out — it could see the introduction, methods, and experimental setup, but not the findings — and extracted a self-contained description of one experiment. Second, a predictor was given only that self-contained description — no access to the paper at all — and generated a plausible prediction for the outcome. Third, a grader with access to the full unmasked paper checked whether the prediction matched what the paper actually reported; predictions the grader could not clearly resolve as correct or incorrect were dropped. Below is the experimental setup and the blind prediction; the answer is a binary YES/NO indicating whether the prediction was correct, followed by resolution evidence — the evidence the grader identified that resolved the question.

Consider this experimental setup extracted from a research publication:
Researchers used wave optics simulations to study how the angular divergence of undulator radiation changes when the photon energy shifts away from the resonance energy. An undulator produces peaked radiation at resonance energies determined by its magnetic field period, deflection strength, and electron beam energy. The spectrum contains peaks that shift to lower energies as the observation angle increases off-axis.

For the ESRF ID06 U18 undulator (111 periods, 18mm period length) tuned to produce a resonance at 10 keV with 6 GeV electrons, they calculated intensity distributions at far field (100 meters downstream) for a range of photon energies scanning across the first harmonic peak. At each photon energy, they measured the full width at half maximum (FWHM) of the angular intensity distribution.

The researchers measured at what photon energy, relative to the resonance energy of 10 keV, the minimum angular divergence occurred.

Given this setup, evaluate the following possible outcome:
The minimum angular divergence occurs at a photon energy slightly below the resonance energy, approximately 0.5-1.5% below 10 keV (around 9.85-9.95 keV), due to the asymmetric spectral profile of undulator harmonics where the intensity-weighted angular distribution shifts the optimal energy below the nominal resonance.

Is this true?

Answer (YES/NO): NO